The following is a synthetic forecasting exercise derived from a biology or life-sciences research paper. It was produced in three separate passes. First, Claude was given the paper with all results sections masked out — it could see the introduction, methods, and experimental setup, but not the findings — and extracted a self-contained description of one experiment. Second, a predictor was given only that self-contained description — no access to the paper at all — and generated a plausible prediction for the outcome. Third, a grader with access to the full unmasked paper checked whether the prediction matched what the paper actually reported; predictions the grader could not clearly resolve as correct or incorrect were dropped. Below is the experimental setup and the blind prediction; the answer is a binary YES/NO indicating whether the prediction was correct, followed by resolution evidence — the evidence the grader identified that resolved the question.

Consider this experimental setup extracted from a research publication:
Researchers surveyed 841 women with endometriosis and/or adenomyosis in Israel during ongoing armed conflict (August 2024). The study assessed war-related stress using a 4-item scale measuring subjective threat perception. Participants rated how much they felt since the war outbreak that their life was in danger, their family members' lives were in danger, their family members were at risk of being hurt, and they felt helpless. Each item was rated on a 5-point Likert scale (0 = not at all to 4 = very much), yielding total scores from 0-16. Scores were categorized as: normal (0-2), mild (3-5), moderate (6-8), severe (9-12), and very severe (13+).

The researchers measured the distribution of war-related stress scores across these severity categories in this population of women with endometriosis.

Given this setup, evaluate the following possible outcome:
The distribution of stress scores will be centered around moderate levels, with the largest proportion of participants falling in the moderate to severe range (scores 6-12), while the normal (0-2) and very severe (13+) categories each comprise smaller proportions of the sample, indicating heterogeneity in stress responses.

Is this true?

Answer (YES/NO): NO